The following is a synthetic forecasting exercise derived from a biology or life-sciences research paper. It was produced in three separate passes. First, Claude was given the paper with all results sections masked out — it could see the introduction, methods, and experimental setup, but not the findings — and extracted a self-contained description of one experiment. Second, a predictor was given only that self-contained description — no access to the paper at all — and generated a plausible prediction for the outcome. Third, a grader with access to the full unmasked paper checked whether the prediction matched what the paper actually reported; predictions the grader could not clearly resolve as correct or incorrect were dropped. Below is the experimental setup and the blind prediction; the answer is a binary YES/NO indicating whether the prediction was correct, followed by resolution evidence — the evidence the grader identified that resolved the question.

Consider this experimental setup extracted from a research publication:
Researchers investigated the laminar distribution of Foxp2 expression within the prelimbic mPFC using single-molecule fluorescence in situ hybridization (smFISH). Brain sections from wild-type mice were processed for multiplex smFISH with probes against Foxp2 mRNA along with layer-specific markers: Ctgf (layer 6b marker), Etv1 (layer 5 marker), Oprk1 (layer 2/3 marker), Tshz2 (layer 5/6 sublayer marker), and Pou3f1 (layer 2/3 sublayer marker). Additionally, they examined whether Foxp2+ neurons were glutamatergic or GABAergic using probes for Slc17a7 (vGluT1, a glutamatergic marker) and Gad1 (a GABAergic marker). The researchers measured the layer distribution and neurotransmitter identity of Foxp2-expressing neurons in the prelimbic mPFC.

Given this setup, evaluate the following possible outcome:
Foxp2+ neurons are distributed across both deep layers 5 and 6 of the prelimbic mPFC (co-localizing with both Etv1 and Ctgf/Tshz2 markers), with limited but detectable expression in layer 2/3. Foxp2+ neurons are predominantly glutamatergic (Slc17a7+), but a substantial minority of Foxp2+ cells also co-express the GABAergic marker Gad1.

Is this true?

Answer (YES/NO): NO